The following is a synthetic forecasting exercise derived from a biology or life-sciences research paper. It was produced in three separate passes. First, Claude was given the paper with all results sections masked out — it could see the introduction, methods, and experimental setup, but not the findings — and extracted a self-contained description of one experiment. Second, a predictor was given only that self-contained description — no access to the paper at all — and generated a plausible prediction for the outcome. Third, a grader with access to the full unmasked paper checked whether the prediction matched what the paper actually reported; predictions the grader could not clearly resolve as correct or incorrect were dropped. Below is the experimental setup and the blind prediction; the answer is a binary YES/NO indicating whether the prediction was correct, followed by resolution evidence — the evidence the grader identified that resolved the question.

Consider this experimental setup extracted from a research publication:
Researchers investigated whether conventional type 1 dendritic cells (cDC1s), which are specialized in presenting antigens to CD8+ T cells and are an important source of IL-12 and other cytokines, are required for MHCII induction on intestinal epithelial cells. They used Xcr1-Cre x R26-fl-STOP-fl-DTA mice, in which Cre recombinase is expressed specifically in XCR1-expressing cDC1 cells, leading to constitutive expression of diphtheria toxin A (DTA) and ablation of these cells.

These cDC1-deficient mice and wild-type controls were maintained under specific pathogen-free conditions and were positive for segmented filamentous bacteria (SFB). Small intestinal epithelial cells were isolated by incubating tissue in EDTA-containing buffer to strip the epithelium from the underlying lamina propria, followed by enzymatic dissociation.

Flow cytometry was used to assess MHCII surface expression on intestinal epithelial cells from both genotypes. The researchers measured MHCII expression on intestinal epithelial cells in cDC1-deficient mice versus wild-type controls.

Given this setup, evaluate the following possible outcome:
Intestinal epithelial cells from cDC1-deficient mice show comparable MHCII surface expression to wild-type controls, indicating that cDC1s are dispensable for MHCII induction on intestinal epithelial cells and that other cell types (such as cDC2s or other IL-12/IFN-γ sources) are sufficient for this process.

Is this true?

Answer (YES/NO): NO